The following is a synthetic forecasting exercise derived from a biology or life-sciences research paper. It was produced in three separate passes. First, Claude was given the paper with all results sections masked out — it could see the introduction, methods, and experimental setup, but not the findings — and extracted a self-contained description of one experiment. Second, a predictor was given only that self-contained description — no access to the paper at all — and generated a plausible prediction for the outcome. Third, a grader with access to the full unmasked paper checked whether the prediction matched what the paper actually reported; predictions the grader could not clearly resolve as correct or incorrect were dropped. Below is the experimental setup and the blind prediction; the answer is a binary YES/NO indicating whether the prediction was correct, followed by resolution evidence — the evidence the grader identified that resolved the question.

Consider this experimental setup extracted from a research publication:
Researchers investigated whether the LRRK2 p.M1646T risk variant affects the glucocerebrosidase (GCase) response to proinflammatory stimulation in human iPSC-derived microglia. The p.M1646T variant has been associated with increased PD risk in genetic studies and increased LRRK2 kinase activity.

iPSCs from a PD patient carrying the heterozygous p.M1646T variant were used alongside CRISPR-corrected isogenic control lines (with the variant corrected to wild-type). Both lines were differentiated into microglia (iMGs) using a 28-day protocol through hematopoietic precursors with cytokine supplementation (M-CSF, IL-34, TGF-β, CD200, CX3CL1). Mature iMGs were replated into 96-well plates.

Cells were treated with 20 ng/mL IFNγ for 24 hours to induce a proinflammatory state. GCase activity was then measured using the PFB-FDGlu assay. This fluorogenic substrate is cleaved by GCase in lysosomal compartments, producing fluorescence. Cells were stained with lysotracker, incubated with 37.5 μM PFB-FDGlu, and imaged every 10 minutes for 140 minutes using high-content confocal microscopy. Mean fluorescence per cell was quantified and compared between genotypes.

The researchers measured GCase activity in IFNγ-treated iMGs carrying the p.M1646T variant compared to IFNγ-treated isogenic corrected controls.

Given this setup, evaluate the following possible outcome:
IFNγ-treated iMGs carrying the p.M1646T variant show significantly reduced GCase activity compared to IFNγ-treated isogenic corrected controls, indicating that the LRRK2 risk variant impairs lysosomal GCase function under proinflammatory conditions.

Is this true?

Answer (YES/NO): NO